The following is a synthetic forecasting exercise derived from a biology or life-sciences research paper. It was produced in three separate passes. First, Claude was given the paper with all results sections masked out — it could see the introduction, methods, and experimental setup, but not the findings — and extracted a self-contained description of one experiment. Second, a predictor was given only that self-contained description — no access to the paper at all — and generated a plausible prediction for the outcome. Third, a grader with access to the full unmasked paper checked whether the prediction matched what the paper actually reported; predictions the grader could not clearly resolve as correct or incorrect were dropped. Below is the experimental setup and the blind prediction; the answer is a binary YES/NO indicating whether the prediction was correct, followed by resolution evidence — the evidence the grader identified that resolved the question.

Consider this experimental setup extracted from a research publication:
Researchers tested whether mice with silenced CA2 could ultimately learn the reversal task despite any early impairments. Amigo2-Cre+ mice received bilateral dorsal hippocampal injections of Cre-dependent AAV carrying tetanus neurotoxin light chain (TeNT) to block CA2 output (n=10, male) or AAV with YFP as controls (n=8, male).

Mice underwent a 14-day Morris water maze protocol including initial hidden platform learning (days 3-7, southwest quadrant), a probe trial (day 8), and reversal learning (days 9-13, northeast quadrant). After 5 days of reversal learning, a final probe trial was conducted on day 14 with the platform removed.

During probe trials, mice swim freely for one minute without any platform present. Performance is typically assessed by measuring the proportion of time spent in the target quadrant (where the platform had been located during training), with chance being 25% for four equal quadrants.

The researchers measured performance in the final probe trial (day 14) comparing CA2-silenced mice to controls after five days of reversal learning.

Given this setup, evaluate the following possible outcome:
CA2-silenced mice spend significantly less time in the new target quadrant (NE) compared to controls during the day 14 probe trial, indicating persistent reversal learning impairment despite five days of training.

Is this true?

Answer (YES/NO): NO